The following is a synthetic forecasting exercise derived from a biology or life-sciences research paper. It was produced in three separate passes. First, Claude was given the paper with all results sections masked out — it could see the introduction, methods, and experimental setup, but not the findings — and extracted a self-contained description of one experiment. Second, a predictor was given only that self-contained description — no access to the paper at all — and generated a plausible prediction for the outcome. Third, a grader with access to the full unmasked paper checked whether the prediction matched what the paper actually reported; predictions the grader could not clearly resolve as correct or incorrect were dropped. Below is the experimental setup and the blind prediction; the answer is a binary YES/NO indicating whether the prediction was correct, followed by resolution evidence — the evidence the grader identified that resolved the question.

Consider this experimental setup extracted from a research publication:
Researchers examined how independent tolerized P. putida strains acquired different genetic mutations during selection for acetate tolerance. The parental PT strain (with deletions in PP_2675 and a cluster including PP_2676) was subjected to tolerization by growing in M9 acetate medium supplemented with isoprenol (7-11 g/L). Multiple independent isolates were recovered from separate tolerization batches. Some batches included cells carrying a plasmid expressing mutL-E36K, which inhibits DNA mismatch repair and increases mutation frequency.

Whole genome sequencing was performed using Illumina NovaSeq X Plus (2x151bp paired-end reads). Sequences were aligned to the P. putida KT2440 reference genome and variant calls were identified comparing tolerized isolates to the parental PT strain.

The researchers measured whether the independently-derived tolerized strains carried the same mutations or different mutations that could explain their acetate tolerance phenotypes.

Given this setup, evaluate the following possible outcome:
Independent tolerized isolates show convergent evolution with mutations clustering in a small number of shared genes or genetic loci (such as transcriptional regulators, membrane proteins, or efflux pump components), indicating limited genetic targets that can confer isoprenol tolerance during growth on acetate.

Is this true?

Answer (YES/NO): NO